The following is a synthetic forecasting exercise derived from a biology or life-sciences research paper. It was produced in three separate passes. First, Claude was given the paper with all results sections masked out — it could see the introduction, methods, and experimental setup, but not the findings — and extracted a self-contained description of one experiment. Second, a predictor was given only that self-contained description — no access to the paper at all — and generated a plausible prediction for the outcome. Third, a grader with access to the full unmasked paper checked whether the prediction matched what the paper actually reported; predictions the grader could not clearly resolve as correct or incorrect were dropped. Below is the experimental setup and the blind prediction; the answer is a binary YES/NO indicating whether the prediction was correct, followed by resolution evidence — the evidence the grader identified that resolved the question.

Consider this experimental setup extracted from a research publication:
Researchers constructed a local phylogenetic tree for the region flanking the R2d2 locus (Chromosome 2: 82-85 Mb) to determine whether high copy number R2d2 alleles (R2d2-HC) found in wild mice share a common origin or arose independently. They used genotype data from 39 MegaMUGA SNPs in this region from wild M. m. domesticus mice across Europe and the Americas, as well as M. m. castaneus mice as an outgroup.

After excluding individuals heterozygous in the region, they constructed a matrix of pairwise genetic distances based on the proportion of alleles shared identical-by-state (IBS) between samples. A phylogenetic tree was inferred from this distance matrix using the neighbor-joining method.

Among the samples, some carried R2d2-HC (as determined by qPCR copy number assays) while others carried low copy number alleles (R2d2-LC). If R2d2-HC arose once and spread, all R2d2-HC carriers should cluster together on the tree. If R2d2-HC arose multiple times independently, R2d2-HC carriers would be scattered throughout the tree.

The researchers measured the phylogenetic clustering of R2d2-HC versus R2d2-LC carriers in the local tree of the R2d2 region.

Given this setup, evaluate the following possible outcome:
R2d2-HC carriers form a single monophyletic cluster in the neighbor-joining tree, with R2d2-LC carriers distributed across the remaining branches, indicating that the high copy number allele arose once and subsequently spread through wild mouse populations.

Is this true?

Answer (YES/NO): YES